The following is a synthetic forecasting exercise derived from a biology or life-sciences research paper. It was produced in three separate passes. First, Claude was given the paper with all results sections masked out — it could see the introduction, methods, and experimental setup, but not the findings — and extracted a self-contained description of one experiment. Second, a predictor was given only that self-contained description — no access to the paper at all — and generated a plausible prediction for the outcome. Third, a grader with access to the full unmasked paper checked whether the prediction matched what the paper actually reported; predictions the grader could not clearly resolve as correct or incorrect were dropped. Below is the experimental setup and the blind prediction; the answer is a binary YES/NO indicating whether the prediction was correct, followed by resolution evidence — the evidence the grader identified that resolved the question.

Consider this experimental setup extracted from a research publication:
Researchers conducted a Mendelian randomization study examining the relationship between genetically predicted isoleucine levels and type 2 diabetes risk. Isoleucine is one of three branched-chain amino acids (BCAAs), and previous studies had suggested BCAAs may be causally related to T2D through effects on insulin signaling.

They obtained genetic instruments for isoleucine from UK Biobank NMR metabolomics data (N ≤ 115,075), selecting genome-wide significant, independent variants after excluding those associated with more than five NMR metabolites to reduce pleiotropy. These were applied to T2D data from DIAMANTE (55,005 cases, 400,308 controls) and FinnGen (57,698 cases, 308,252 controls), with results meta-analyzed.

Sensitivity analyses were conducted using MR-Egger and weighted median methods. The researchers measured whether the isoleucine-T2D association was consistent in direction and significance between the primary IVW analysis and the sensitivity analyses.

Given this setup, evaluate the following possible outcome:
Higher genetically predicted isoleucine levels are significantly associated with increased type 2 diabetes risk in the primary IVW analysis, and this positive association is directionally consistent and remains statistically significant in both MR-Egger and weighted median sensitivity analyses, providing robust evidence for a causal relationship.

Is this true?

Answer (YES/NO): NO